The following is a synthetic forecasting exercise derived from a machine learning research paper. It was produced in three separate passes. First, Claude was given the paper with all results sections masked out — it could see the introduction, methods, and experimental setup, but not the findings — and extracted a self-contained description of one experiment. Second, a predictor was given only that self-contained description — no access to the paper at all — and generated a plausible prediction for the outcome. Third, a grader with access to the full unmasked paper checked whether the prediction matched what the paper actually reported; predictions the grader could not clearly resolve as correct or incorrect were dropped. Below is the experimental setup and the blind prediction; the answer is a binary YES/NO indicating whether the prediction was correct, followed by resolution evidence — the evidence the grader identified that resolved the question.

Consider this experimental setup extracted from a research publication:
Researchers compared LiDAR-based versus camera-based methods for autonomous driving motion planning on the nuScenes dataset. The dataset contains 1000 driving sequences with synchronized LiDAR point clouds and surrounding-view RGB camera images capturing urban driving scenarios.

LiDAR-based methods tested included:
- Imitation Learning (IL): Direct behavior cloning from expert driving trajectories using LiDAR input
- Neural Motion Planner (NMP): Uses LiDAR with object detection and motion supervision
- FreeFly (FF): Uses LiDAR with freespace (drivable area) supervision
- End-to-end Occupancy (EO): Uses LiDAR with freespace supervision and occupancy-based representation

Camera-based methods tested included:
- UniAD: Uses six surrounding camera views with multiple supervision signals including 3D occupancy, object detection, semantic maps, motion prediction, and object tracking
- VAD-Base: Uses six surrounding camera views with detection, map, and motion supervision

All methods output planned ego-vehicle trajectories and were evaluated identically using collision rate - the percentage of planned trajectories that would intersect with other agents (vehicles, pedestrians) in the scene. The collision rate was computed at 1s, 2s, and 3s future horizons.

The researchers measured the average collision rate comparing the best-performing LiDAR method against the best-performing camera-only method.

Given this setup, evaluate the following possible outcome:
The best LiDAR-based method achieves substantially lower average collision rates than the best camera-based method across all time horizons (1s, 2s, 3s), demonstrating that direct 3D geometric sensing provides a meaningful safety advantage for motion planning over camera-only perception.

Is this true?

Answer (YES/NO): NO